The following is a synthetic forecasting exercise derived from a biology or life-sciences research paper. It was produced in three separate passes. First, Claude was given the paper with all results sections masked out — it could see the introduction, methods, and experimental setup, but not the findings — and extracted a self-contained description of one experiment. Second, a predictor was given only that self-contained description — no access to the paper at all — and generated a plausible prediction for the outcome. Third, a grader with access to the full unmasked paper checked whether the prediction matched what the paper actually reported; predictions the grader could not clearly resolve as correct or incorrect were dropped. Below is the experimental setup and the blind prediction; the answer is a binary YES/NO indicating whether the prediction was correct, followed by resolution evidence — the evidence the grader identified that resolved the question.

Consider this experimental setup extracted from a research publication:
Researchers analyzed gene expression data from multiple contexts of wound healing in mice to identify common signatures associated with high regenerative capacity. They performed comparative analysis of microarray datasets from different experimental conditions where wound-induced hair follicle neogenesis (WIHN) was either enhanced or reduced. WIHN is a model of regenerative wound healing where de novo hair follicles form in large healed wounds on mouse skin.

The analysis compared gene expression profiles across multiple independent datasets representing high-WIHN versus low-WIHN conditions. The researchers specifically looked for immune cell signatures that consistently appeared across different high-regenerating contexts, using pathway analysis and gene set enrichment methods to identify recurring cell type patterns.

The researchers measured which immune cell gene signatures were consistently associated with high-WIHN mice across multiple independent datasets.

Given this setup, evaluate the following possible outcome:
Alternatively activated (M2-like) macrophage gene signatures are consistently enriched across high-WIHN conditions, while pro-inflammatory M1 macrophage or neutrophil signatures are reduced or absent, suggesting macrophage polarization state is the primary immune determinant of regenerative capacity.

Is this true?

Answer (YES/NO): NO